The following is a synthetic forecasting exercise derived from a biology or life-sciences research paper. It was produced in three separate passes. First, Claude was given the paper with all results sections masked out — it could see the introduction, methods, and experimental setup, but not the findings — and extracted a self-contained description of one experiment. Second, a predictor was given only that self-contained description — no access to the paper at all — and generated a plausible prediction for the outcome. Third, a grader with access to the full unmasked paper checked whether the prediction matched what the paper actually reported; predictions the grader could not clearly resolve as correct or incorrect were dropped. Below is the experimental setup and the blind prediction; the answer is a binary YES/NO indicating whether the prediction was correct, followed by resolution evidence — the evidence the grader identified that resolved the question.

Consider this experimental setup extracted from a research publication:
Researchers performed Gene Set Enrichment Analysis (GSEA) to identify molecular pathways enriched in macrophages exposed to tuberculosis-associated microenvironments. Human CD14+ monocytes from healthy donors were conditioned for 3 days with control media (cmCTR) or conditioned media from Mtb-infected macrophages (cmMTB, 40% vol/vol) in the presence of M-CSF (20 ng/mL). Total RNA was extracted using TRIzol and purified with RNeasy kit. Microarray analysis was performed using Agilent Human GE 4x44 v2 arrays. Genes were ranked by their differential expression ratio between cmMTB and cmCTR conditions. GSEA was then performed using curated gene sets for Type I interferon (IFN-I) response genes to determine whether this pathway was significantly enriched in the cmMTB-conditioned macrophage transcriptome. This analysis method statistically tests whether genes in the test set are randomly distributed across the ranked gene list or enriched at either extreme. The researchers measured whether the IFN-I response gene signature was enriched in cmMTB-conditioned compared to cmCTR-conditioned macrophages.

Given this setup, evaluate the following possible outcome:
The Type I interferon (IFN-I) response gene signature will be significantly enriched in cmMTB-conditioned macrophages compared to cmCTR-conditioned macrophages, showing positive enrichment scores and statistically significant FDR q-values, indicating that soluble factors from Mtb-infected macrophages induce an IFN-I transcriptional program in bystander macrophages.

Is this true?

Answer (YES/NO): YES